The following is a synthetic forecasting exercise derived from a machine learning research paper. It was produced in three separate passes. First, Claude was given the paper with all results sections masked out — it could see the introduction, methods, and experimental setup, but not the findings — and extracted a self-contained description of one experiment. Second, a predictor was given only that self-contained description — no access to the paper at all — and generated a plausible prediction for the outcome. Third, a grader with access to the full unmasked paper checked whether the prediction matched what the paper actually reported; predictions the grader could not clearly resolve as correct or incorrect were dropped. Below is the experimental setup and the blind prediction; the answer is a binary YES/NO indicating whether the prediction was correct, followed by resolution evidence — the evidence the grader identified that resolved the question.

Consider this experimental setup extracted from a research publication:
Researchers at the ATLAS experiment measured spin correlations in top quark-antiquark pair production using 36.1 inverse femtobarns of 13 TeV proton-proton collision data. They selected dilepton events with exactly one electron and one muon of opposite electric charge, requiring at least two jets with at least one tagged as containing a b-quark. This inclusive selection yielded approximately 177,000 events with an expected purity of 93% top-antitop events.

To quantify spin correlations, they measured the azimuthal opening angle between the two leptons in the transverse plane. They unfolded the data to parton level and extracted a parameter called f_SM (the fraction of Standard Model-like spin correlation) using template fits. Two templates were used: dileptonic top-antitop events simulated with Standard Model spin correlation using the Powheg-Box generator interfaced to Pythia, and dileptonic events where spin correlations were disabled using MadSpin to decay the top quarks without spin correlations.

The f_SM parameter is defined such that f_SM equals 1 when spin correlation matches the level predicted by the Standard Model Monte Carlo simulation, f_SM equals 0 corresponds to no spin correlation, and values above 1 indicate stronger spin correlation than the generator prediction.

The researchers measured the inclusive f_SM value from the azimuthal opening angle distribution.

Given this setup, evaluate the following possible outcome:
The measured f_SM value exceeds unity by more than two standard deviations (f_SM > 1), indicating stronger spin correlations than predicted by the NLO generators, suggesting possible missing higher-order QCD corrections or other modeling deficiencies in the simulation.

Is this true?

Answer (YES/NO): YES